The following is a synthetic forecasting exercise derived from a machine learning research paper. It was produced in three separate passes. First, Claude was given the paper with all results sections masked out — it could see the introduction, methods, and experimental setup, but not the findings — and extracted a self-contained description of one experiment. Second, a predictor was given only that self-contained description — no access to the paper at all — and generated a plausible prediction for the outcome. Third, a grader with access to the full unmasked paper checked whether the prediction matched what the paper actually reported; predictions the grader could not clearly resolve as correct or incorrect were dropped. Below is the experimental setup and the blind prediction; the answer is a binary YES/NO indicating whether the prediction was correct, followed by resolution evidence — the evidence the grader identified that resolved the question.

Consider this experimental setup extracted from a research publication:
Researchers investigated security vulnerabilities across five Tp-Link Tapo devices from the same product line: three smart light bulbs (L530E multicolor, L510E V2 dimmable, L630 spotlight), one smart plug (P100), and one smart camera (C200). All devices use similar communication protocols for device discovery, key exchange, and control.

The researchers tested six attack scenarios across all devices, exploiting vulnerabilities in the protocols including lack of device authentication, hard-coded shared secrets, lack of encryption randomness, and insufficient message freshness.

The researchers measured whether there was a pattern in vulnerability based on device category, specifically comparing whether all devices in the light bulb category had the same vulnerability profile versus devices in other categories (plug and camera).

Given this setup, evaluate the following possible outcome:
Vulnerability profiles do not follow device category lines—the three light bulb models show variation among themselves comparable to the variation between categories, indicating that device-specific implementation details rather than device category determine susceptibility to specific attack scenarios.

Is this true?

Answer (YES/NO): NO